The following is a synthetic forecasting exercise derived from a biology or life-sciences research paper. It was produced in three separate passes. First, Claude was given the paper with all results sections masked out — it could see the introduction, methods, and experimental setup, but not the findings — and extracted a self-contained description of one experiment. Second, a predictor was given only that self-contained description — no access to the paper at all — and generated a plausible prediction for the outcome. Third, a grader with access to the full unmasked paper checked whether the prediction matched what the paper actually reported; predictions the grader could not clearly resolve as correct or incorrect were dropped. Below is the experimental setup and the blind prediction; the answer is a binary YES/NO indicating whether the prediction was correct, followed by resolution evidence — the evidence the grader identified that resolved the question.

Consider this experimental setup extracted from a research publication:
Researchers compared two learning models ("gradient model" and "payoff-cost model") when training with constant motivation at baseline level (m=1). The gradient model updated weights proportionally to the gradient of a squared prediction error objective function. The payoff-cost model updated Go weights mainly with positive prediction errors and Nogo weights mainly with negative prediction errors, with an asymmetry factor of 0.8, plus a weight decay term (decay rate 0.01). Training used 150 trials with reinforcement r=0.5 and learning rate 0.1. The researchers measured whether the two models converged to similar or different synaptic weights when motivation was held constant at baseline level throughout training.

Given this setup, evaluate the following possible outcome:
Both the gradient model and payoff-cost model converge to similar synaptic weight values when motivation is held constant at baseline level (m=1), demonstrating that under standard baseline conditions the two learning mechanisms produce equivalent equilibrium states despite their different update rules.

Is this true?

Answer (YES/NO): YES